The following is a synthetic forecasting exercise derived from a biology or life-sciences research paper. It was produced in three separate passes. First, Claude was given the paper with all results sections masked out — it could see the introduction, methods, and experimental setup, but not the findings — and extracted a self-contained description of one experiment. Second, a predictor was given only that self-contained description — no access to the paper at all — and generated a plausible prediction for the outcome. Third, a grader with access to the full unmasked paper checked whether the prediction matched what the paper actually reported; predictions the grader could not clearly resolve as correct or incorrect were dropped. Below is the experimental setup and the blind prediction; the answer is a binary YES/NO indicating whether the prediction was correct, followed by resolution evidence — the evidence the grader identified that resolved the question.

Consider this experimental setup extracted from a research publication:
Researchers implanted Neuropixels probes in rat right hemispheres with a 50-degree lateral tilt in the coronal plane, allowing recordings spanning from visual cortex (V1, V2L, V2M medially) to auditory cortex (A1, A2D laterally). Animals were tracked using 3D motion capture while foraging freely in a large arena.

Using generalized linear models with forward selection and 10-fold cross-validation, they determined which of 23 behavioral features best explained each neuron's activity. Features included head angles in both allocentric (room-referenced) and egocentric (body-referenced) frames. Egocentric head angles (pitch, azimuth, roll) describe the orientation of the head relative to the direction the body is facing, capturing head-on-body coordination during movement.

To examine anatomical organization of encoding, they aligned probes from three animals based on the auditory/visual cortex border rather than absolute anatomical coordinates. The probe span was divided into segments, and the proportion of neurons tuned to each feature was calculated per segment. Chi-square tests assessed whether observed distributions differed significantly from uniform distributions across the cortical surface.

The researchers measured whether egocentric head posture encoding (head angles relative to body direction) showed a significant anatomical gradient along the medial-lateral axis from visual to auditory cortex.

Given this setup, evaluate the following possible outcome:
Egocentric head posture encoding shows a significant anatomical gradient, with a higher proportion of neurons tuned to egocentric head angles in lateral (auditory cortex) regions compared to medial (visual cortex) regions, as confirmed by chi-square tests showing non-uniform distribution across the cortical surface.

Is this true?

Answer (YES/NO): NO